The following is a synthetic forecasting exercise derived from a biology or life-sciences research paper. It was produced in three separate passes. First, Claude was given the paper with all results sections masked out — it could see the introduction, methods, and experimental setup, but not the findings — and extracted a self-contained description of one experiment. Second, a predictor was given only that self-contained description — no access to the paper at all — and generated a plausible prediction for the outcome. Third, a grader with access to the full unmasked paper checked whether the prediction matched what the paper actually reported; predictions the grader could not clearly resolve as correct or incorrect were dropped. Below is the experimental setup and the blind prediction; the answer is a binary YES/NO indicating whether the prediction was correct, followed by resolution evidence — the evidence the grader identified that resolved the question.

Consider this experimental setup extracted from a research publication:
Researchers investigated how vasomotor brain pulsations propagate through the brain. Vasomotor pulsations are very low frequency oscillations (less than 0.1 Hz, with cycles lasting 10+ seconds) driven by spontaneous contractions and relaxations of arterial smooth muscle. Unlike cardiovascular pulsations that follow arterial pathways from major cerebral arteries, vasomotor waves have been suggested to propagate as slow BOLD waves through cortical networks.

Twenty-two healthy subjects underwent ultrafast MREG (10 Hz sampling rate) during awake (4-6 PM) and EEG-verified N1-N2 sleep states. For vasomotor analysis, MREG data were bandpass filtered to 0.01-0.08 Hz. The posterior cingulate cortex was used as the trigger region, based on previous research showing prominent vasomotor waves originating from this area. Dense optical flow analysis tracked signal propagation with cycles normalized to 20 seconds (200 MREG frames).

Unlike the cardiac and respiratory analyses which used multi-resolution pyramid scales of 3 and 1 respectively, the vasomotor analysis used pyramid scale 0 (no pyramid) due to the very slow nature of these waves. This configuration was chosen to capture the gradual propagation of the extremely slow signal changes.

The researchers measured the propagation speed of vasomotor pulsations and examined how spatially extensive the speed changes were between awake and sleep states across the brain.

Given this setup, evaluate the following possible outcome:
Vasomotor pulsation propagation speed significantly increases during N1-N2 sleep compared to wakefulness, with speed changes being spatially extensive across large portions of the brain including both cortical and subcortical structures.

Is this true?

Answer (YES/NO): YES